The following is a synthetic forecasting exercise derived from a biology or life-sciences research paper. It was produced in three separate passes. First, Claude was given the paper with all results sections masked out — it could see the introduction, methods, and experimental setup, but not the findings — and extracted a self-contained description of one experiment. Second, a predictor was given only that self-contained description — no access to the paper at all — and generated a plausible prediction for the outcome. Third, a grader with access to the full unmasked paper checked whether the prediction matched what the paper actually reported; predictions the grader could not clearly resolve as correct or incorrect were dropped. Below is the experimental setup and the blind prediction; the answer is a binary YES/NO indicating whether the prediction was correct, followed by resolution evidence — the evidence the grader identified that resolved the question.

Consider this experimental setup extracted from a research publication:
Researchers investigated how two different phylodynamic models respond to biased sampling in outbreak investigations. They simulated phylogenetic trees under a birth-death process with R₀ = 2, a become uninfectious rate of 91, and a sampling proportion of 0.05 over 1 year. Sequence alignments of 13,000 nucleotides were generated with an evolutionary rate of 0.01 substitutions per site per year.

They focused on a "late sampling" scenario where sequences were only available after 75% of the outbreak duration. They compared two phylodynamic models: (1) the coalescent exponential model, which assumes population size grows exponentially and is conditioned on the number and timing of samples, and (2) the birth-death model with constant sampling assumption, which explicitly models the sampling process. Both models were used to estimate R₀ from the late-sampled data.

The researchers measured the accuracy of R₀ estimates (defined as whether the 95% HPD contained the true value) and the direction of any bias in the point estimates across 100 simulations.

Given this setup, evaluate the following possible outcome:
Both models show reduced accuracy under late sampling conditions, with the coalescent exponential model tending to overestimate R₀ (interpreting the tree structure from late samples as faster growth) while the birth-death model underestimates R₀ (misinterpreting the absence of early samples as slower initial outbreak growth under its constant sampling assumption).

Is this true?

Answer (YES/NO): NO